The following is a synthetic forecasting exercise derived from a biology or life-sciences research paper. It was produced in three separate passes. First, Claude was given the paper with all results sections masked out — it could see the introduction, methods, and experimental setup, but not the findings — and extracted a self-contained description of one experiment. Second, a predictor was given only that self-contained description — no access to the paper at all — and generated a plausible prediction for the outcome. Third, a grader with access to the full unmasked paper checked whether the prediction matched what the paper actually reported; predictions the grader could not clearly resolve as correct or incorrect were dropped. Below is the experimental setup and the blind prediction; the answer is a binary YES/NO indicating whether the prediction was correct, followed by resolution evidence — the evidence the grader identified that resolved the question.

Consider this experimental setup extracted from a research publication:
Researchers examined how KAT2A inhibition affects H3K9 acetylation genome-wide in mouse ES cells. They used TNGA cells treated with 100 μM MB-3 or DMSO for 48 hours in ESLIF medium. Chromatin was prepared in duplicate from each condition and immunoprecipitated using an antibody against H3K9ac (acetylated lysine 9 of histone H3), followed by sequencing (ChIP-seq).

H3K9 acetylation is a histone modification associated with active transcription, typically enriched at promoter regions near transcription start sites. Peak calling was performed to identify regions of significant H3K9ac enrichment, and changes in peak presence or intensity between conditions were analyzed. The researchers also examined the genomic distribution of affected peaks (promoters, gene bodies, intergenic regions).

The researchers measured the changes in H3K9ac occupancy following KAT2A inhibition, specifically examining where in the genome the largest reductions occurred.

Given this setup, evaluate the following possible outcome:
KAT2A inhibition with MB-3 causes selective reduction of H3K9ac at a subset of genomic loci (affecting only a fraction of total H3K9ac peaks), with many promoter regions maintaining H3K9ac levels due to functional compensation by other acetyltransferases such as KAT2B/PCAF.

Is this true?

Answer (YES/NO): NO